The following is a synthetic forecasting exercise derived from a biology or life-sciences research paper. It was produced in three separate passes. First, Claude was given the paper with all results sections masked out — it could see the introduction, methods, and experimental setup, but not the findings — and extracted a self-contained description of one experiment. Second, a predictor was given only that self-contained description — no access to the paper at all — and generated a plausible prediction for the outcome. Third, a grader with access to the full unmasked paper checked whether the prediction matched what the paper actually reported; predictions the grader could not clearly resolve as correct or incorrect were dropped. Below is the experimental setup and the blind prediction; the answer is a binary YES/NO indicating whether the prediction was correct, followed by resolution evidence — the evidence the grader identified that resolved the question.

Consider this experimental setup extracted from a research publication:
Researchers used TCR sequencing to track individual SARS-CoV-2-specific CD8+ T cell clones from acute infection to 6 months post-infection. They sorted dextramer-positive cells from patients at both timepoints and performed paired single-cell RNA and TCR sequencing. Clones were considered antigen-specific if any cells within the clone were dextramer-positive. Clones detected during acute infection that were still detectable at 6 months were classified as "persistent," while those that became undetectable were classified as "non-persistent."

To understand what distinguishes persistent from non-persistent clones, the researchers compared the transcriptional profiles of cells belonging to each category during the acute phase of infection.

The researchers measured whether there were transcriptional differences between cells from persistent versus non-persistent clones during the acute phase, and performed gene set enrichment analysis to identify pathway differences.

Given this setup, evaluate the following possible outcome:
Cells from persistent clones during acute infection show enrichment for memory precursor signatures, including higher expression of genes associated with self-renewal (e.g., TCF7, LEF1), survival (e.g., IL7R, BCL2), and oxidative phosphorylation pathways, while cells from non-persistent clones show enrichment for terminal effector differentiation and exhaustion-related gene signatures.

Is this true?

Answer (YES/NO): NO